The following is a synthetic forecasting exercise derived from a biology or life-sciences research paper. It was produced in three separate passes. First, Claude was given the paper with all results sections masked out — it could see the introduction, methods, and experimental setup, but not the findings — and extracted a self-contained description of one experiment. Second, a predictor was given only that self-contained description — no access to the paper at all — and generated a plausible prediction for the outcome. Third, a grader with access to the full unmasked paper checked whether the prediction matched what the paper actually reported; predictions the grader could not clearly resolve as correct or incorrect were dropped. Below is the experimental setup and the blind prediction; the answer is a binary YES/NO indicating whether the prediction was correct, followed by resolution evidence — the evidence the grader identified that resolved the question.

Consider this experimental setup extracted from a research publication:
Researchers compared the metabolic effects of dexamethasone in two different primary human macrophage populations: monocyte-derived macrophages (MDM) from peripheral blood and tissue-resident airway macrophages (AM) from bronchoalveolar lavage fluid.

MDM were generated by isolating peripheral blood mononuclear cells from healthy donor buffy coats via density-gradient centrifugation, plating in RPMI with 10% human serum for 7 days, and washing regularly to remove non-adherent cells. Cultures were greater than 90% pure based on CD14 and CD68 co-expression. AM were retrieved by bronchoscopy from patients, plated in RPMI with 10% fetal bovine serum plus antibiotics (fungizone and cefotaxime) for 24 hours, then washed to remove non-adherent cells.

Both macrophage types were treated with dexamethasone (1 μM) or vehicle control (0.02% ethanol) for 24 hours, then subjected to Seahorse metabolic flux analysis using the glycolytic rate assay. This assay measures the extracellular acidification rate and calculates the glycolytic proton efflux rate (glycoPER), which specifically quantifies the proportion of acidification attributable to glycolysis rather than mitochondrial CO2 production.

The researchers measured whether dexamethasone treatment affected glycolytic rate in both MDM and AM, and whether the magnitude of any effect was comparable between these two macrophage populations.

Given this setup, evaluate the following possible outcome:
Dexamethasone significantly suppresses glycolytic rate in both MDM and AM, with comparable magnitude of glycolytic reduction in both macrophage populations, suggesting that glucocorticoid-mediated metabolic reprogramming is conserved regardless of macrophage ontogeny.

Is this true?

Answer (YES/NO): YES